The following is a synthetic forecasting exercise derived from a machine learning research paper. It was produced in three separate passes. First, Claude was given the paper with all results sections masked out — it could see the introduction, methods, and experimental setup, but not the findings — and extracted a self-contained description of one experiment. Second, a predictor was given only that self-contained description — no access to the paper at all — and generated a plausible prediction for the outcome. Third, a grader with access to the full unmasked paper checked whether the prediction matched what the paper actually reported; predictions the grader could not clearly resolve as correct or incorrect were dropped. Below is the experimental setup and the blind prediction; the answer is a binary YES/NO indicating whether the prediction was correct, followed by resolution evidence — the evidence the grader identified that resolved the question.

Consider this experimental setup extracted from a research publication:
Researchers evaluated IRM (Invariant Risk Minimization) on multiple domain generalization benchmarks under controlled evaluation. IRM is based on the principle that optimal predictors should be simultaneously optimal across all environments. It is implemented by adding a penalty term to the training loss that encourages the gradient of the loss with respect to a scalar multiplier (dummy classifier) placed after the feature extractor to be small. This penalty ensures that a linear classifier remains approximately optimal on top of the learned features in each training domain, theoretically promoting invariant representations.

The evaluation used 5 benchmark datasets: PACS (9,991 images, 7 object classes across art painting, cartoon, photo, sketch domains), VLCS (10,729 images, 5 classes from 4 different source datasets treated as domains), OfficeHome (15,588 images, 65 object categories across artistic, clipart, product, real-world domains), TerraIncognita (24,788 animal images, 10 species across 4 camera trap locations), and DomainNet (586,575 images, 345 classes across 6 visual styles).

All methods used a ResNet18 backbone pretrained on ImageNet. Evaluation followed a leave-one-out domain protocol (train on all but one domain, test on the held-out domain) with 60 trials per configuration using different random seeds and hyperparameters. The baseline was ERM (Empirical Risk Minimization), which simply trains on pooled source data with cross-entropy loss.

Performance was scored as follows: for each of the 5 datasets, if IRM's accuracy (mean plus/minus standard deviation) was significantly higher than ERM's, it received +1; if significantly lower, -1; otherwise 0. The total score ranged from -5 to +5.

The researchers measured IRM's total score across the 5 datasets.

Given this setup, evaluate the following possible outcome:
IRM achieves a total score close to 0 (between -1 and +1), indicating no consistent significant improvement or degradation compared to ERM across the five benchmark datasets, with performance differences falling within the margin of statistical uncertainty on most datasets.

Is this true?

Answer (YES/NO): NO